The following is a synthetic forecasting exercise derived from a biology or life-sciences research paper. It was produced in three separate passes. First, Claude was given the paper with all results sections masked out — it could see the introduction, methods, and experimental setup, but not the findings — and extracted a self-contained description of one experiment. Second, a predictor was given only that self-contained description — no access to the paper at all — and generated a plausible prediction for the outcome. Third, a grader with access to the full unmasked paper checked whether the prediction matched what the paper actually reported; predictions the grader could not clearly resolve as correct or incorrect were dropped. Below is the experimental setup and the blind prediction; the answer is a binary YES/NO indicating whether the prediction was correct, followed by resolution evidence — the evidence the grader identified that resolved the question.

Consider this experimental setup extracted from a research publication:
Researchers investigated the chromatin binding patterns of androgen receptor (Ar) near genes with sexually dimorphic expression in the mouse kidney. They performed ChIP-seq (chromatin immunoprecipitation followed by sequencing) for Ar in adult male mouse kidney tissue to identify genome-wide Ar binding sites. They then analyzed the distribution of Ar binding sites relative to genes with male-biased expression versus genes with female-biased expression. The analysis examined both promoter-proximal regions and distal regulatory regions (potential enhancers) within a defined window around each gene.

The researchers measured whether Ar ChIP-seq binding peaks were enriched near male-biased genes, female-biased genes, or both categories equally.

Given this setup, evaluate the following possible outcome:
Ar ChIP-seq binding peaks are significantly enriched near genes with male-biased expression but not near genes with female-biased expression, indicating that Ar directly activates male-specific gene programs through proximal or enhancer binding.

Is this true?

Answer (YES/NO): YES